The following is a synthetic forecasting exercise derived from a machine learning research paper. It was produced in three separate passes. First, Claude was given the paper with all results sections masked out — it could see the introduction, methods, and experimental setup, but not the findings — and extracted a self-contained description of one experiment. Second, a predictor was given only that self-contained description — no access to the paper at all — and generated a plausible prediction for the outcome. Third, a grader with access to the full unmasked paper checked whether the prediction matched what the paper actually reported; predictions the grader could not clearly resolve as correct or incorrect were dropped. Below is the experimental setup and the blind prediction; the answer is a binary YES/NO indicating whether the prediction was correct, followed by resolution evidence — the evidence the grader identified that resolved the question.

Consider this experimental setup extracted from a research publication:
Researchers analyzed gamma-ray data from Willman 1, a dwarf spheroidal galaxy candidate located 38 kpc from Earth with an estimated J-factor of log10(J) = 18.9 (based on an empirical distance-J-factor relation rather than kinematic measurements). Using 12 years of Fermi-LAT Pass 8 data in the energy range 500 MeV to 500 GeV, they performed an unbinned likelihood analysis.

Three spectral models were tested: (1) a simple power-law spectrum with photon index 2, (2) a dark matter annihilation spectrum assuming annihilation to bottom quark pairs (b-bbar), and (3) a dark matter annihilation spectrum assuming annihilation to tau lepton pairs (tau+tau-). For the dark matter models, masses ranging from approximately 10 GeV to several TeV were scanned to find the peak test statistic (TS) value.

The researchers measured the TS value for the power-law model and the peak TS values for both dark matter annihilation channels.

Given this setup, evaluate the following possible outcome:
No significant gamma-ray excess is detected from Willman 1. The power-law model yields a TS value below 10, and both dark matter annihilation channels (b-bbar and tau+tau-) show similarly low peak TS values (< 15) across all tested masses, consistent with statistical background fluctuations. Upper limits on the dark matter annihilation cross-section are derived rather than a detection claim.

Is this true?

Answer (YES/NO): NO